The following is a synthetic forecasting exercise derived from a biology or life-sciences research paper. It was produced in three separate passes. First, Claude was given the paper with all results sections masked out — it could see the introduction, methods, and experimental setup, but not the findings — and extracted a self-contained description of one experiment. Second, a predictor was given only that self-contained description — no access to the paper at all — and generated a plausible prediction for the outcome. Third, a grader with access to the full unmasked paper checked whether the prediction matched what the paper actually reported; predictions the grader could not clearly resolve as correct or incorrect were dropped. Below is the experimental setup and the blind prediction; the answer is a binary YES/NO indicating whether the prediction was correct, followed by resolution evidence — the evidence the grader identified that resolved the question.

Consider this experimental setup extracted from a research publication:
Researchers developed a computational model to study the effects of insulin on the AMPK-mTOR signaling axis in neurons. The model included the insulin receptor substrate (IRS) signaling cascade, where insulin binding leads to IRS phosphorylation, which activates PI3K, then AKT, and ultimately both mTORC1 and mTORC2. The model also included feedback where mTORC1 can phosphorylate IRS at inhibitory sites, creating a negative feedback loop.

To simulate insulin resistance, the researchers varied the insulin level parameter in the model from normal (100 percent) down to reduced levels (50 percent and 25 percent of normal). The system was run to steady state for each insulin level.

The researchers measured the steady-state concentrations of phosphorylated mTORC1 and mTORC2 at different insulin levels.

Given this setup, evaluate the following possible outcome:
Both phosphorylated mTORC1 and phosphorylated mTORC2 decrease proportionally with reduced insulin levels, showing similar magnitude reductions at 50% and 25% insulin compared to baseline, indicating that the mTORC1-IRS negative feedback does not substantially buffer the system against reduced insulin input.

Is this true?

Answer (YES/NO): NO